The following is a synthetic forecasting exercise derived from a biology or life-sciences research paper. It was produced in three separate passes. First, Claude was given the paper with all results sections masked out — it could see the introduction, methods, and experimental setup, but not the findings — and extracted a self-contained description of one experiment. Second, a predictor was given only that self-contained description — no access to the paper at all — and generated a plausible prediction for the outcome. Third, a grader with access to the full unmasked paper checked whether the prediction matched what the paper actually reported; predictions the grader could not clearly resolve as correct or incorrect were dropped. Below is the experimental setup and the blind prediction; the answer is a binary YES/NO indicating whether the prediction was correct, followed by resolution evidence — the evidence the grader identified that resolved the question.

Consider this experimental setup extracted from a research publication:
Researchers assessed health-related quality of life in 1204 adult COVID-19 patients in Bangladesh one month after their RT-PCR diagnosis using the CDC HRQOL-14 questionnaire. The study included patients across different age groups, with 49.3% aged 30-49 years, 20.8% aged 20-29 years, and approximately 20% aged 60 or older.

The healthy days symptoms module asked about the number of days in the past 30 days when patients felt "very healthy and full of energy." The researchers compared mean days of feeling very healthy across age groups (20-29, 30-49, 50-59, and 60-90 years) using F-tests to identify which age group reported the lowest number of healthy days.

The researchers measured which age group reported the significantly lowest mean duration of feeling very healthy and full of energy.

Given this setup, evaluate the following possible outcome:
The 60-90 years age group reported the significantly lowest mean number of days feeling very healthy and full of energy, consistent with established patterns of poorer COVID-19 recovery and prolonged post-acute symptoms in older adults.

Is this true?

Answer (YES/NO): NO